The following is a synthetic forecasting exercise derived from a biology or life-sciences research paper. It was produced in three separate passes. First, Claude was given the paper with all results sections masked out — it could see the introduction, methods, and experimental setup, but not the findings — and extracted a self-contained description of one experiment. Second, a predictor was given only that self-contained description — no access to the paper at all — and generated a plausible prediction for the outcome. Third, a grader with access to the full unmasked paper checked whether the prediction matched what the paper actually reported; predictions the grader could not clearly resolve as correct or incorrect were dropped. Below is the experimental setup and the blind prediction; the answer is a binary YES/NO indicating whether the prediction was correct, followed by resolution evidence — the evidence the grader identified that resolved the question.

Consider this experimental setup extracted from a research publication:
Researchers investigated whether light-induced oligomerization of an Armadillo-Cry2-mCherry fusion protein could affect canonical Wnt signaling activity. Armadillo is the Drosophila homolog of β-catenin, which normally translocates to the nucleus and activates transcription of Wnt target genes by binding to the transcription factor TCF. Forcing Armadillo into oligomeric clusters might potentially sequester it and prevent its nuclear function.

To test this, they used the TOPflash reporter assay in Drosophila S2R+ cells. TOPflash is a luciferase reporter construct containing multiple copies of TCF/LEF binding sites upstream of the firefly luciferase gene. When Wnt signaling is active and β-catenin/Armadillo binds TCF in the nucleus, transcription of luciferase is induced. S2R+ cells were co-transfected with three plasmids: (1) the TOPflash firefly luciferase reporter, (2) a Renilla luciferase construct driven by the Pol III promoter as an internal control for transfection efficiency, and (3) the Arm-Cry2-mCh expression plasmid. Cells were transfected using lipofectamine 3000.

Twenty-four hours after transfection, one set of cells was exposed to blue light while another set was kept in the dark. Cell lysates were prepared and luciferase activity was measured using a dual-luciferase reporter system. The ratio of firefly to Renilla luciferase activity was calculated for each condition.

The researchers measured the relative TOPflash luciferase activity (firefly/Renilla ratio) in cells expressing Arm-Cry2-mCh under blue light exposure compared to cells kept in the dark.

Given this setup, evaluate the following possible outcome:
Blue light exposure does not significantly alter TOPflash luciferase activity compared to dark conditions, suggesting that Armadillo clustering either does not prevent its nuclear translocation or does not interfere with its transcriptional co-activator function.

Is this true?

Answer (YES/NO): NO